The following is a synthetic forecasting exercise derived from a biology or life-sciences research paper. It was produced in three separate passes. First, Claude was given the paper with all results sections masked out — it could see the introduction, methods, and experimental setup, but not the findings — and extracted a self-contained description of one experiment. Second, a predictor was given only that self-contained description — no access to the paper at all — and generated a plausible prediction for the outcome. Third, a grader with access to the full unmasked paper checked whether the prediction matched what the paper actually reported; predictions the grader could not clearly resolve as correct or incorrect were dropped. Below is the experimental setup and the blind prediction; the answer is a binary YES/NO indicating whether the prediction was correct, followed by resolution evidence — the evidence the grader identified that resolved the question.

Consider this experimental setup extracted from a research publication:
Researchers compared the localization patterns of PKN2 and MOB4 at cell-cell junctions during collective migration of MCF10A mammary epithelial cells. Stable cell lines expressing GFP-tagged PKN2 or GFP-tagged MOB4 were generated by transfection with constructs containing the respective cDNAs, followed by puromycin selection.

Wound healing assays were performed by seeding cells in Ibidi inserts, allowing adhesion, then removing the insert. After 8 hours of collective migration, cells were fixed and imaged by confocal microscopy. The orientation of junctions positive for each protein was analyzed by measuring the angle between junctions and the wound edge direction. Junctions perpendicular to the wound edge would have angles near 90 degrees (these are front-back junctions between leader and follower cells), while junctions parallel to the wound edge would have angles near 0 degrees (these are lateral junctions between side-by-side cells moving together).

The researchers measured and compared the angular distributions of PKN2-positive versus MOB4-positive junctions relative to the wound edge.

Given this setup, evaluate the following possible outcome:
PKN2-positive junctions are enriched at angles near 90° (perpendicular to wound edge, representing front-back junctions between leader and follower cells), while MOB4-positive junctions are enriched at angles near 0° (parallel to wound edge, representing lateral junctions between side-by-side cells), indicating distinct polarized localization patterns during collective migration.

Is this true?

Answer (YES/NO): NO